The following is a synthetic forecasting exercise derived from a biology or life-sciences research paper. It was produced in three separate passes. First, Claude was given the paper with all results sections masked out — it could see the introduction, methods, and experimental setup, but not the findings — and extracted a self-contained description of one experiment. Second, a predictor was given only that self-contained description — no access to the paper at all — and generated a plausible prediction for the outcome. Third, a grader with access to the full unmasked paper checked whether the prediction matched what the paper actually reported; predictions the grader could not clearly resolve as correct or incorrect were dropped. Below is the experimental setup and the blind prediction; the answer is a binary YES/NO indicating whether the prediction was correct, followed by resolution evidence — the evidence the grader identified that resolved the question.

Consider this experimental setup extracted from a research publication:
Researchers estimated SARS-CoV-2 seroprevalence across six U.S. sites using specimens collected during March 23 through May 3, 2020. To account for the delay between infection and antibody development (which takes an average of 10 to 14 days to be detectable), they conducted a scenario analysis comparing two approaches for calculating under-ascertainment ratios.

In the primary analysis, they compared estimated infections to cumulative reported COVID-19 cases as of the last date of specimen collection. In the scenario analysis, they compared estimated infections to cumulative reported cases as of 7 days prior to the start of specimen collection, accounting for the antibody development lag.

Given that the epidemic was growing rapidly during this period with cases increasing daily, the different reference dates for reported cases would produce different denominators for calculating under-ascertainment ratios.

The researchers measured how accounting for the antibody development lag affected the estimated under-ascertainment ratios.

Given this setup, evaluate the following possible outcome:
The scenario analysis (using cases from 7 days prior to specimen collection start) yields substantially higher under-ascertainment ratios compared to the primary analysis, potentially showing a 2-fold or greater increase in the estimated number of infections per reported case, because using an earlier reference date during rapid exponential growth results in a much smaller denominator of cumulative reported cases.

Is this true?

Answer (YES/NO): YES